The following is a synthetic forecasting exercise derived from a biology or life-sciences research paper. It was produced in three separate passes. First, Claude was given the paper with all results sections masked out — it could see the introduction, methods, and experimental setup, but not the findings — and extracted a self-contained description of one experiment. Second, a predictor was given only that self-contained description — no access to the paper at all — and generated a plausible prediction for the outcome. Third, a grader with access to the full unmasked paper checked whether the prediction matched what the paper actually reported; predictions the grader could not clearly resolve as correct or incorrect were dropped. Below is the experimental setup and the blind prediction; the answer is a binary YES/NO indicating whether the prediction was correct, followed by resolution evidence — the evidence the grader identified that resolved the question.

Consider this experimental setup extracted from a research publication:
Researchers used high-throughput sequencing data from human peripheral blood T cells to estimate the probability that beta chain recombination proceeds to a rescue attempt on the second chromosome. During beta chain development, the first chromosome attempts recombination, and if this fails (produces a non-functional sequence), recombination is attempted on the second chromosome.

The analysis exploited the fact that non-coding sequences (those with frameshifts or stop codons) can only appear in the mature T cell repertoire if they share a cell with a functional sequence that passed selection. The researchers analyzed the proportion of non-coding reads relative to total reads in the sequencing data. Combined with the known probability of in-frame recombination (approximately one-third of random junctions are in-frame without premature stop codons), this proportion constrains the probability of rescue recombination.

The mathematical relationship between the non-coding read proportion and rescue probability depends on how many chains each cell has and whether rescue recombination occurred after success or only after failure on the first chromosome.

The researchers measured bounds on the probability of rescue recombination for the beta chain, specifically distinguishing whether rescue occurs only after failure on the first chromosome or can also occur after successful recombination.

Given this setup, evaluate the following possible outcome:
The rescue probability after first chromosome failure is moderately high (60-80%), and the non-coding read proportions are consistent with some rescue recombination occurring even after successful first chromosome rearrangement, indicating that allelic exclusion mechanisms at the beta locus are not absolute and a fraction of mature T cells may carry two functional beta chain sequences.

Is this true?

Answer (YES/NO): NO